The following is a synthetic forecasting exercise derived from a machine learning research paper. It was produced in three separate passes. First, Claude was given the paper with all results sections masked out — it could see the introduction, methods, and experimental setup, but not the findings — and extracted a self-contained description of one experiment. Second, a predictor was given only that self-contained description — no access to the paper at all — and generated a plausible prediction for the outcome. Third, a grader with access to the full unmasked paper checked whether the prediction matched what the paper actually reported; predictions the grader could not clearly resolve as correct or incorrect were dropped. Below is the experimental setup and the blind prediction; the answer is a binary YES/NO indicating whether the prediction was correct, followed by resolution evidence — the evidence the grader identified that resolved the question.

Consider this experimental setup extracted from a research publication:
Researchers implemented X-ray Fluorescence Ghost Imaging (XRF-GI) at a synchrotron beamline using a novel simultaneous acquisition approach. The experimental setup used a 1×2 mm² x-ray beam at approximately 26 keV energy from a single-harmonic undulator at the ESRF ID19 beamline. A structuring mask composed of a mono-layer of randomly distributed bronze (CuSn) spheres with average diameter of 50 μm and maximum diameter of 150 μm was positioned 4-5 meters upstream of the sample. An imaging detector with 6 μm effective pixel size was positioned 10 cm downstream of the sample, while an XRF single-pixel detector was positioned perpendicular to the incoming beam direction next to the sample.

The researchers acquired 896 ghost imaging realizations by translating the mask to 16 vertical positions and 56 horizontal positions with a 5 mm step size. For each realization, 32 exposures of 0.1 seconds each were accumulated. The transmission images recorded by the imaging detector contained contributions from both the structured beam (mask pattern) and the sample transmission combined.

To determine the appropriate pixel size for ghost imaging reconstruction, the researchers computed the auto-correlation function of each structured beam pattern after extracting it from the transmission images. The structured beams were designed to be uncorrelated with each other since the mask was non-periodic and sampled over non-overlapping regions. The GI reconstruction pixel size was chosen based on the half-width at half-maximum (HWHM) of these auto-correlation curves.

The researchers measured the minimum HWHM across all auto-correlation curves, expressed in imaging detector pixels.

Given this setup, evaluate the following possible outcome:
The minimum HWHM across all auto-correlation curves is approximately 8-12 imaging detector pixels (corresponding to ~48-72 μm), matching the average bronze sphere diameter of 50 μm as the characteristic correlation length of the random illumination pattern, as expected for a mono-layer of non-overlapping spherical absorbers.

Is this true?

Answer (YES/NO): NO